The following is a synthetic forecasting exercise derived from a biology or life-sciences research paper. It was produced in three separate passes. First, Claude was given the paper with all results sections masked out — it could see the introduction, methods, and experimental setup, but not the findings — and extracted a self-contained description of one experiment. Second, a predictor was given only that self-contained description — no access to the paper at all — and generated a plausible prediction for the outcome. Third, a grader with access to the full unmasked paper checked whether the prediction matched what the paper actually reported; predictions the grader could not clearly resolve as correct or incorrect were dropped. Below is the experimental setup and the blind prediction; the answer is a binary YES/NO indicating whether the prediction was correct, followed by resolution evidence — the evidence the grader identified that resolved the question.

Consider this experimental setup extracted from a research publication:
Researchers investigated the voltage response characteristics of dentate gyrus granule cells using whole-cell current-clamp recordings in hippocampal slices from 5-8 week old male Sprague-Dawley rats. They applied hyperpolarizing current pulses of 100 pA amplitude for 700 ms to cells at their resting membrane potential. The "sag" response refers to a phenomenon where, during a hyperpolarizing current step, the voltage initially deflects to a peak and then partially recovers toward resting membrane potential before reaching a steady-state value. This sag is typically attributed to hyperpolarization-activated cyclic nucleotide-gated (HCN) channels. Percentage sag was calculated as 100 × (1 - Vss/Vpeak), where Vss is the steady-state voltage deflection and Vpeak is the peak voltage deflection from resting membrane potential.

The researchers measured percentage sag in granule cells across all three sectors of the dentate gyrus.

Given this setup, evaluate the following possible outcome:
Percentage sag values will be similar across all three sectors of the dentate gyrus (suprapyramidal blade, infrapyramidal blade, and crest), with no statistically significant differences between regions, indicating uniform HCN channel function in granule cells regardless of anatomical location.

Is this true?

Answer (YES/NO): YES